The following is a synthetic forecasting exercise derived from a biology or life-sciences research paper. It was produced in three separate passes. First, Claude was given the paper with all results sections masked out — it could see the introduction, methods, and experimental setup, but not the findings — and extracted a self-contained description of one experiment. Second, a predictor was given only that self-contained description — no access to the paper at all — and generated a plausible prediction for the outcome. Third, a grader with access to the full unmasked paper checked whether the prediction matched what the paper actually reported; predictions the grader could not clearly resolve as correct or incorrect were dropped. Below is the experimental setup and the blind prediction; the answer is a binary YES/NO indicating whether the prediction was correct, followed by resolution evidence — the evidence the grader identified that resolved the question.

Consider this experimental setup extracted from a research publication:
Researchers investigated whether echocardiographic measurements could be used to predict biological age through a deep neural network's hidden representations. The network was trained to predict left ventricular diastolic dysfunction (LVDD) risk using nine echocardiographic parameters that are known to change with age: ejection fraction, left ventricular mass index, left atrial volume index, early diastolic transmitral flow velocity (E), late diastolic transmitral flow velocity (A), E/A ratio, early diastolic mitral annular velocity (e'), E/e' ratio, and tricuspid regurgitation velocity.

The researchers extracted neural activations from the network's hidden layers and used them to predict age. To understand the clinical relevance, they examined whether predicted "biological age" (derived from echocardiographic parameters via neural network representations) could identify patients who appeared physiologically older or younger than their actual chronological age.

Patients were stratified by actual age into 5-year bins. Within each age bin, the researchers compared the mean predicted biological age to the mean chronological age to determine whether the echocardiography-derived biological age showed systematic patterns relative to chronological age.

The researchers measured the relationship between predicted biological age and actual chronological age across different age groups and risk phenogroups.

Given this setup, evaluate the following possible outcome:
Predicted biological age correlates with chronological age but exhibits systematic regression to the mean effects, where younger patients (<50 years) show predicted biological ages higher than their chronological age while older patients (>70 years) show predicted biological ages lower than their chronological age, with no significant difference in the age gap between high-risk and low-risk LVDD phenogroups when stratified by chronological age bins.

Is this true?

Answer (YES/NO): NO